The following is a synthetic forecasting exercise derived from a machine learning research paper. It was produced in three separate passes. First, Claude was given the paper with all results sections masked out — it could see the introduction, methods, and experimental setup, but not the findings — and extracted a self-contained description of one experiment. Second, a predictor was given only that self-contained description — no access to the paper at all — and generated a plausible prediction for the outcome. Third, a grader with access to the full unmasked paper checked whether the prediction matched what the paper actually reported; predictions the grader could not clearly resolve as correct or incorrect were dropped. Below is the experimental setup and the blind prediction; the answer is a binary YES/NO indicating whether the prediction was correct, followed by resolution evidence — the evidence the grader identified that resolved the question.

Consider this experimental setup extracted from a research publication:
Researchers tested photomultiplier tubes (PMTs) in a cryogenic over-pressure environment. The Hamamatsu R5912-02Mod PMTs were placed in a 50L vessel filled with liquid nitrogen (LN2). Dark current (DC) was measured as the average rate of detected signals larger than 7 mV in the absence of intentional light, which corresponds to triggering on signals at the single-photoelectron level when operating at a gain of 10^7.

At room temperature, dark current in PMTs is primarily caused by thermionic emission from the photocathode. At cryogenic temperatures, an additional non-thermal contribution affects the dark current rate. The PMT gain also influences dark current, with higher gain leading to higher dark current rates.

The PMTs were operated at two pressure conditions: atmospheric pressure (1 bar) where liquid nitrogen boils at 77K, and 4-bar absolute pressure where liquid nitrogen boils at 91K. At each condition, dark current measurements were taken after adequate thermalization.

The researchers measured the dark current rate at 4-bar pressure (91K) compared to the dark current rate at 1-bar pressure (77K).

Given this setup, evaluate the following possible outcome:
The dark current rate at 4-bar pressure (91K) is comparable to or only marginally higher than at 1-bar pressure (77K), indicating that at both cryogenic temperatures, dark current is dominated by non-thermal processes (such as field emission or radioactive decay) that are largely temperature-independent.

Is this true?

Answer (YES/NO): YES